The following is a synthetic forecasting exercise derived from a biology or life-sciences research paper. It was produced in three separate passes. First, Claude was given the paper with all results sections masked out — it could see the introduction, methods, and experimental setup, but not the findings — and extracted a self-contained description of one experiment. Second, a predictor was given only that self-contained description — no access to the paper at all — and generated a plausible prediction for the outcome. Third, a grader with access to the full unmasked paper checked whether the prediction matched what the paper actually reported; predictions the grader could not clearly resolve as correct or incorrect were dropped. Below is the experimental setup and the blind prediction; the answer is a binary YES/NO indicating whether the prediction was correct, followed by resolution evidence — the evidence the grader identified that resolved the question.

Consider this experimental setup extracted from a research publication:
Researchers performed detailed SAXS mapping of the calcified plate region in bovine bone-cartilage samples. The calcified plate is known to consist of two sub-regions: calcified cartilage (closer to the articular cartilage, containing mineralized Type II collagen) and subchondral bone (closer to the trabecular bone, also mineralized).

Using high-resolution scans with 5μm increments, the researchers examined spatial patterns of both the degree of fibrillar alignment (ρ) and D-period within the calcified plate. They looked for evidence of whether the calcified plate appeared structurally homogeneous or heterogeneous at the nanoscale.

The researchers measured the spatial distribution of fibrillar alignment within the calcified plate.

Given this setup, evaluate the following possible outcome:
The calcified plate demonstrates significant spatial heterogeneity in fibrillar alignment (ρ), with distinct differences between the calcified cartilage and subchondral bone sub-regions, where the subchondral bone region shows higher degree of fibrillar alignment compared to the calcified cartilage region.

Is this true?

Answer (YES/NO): NO